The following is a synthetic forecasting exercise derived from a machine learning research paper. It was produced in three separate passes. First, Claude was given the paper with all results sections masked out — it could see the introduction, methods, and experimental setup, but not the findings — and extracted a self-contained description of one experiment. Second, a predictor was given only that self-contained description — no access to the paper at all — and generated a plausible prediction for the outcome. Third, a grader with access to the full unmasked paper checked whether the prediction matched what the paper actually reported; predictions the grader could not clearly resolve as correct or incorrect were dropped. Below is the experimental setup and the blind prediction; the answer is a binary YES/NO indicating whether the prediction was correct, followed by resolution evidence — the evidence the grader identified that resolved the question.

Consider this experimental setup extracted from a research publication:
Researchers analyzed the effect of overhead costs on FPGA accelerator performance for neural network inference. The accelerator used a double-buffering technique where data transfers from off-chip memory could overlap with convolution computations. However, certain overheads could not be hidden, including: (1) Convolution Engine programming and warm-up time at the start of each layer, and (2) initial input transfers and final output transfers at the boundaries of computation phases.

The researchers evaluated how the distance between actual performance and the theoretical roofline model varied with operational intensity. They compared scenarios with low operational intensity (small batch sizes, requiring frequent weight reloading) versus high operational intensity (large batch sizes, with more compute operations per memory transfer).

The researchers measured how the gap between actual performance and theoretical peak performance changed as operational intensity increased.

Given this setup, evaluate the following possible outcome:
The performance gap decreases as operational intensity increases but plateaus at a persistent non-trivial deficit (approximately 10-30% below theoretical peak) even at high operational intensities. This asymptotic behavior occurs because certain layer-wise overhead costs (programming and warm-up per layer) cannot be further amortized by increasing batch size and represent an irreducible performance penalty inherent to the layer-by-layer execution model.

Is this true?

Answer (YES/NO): NO